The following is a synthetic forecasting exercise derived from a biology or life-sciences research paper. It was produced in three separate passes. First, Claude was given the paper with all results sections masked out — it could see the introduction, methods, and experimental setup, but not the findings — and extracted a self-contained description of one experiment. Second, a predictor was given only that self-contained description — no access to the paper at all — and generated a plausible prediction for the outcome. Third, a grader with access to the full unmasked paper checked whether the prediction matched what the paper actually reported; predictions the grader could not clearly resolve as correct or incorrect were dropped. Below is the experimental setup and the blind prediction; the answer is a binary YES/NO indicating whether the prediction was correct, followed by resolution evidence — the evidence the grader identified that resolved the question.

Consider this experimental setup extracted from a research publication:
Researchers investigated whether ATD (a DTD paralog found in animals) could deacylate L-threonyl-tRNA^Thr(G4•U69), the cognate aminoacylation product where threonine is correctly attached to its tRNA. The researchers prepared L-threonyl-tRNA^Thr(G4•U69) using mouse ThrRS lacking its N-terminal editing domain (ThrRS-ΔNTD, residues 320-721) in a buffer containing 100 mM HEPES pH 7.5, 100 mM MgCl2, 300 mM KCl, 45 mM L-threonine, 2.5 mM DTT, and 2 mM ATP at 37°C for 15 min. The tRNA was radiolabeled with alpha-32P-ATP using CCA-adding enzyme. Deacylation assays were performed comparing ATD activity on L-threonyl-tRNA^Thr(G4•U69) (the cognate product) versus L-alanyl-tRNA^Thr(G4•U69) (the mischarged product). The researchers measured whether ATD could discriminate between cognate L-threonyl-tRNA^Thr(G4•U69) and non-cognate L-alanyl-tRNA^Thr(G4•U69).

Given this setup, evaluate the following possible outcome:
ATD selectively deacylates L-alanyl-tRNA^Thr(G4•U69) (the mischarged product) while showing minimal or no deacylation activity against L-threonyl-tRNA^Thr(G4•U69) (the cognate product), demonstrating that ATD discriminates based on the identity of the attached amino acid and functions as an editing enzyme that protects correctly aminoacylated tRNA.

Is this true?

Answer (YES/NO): NO